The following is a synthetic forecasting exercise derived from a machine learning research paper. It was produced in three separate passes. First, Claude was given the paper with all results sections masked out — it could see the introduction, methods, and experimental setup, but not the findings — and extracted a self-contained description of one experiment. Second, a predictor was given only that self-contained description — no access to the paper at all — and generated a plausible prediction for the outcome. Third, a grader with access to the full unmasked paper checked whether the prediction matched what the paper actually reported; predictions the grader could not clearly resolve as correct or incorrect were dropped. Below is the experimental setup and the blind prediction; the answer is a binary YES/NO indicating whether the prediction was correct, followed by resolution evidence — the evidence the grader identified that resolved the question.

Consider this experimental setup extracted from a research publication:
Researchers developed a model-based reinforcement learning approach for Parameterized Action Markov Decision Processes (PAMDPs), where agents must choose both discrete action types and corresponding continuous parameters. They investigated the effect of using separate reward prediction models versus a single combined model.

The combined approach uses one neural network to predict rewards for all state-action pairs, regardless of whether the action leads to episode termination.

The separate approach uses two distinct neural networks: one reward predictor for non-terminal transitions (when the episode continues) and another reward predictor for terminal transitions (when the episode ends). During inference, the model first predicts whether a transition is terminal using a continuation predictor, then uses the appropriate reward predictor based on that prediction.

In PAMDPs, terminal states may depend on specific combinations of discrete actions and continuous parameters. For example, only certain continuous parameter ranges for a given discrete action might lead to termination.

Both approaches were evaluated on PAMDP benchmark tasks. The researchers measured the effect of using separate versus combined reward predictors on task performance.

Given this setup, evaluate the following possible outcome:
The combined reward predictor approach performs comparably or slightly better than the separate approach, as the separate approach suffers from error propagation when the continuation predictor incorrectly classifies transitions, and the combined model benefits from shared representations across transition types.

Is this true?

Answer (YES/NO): NO